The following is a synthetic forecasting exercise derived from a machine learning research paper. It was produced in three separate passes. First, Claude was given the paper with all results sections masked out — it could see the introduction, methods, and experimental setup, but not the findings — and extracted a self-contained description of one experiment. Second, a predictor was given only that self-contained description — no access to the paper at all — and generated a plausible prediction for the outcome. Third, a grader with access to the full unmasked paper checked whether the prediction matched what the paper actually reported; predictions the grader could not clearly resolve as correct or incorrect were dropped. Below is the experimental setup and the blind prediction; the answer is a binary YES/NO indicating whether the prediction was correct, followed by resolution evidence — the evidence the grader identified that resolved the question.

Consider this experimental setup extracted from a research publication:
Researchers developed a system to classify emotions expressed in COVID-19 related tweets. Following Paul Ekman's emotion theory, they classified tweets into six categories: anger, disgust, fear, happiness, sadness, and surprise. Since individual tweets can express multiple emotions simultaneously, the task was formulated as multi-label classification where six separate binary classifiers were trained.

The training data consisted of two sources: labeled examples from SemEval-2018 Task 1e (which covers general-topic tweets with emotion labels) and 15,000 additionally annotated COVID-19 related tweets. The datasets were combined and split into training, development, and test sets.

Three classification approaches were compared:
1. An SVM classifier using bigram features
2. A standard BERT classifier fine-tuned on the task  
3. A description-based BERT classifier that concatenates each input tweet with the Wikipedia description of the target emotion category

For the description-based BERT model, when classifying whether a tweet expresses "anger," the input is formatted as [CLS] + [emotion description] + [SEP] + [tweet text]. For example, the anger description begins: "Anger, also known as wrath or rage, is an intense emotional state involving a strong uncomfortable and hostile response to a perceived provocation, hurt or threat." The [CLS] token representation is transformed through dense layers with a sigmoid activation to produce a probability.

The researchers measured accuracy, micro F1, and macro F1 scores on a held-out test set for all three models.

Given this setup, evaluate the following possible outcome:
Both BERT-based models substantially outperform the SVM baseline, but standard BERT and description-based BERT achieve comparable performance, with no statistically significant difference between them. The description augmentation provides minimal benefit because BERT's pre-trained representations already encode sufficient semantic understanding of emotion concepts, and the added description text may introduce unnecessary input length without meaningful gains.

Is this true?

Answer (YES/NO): NO